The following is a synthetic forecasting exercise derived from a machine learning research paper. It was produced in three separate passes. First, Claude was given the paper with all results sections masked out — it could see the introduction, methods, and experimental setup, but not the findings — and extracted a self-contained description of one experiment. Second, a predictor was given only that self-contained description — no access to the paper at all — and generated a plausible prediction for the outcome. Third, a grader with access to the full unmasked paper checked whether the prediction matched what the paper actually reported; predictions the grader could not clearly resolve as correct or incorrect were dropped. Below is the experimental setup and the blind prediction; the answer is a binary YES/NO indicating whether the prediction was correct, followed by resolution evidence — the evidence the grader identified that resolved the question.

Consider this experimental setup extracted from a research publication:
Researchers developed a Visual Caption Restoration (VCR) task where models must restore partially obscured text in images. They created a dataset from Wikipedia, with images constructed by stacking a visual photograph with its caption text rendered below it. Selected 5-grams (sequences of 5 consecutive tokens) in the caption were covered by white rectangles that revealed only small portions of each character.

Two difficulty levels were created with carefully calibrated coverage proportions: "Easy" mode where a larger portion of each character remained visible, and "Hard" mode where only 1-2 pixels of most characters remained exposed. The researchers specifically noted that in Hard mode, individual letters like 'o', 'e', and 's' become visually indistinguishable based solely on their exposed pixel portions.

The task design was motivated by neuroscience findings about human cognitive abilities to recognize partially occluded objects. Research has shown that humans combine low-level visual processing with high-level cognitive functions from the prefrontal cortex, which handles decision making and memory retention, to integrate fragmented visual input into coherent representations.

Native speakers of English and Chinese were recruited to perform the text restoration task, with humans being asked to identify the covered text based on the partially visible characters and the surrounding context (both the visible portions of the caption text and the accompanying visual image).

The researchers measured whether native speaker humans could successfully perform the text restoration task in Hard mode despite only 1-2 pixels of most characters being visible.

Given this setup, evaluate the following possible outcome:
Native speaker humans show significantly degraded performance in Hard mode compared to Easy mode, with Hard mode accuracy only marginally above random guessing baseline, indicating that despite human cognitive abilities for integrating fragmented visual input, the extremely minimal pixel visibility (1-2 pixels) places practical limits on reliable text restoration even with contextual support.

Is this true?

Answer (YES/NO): NO